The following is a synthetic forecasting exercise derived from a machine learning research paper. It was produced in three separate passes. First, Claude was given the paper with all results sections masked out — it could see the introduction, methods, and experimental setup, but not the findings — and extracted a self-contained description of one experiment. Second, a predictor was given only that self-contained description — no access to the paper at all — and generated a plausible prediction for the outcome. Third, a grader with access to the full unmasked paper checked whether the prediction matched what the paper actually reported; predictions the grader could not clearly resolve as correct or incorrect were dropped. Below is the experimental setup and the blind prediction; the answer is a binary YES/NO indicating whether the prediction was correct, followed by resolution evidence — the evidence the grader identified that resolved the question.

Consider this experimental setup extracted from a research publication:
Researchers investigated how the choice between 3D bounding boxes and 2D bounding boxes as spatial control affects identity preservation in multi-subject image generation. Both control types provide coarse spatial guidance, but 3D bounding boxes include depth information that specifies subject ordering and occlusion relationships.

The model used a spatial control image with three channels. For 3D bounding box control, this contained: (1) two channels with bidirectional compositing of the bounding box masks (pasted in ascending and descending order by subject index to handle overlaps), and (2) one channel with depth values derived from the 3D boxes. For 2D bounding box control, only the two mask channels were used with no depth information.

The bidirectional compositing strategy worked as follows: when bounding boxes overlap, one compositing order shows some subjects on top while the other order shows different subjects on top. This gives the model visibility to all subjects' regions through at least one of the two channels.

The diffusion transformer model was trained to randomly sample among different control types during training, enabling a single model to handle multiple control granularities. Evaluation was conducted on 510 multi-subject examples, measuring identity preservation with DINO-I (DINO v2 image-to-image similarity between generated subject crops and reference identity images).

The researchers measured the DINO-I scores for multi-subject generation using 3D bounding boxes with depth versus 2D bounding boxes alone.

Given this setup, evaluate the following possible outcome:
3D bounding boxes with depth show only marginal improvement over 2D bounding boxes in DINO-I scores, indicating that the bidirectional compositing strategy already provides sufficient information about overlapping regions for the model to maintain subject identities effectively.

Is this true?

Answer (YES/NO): NO